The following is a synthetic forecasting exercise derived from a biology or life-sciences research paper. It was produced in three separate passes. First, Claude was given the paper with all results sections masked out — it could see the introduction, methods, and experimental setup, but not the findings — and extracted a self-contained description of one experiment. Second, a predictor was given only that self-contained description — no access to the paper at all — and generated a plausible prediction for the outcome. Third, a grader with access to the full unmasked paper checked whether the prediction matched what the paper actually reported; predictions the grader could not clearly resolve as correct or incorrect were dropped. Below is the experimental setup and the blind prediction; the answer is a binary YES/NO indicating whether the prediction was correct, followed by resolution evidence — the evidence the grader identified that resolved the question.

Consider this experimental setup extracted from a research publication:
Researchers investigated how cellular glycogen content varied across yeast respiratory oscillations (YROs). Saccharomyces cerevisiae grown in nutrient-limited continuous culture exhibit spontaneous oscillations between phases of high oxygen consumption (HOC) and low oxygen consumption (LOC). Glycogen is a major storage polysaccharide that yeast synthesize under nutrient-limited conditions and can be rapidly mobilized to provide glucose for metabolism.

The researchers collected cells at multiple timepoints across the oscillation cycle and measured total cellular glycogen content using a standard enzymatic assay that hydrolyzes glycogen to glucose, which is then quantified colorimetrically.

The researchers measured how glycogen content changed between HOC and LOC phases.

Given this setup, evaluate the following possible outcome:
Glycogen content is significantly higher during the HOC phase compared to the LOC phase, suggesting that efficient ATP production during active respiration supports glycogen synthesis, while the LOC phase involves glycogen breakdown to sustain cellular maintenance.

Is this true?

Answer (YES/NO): NO